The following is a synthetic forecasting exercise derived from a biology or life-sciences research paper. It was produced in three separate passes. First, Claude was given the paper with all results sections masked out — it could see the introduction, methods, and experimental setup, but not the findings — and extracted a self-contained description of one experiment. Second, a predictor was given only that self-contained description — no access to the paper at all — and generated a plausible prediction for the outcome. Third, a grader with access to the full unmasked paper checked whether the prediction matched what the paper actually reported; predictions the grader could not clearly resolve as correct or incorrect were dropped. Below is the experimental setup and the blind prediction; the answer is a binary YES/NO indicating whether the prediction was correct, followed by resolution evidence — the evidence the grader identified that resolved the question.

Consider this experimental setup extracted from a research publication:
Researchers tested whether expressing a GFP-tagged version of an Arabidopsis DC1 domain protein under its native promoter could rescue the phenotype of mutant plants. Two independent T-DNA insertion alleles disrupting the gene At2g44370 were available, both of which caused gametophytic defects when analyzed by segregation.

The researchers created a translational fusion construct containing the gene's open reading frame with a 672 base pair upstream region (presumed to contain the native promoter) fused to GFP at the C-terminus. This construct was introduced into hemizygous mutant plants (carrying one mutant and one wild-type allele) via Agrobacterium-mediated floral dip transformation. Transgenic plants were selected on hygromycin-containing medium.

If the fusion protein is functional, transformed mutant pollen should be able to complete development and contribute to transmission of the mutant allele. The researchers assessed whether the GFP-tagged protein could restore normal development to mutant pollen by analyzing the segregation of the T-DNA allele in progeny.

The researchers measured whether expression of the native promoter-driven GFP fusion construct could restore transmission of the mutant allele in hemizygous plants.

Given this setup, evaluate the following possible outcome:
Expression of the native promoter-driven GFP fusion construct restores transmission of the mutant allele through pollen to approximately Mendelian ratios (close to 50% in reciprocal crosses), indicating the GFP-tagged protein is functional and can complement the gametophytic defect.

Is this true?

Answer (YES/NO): YES